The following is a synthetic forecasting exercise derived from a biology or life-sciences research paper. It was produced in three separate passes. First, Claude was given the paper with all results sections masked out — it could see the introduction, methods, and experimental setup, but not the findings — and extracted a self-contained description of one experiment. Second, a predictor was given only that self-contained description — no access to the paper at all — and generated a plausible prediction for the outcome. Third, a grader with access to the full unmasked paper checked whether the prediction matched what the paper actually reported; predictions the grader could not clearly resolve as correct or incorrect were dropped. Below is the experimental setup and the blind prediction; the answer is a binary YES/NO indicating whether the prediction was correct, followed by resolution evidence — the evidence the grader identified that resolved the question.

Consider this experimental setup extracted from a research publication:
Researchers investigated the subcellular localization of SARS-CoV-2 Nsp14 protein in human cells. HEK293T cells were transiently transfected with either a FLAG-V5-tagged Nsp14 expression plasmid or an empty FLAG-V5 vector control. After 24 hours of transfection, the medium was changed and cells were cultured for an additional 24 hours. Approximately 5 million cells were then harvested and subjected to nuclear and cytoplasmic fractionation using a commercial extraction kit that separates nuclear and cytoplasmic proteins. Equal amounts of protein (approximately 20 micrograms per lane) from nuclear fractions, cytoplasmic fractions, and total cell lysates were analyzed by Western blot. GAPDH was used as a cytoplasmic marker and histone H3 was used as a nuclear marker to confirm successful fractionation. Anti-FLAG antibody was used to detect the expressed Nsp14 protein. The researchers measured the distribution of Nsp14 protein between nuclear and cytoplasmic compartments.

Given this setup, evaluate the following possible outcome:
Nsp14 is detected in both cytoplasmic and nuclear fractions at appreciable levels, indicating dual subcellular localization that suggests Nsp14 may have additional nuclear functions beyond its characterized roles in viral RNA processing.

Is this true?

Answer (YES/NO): YES